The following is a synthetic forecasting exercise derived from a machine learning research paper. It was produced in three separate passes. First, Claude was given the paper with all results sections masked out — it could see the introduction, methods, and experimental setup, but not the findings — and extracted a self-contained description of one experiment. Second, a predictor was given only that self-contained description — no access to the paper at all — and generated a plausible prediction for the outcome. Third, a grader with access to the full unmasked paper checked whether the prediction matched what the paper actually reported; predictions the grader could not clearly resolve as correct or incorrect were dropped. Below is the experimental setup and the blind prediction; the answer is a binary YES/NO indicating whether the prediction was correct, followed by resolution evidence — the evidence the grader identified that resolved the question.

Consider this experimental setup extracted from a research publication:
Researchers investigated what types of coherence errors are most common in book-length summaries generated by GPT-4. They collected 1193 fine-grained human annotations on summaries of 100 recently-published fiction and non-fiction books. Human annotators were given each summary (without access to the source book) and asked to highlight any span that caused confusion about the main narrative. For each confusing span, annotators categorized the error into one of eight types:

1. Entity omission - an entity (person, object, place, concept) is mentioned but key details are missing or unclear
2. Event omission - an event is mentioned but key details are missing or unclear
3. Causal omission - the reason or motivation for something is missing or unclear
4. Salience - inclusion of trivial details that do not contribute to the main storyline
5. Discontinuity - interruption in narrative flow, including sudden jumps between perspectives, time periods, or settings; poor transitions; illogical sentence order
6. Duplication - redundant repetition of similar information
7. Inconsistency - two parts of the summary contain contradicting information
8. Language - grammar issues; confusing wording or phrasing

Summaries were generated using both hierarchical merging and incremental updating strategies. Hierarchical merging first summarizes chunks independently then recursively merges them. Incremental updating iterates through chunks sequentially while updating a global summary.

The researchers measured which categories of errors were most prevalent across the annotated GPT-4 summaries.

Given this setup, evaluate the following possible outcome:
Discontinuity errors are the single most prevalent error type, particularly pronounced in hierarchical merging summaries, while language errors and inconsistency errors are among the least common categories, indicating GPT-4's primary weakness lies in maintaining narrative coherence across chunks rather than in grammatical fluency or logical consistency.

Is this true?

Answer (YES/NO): NO